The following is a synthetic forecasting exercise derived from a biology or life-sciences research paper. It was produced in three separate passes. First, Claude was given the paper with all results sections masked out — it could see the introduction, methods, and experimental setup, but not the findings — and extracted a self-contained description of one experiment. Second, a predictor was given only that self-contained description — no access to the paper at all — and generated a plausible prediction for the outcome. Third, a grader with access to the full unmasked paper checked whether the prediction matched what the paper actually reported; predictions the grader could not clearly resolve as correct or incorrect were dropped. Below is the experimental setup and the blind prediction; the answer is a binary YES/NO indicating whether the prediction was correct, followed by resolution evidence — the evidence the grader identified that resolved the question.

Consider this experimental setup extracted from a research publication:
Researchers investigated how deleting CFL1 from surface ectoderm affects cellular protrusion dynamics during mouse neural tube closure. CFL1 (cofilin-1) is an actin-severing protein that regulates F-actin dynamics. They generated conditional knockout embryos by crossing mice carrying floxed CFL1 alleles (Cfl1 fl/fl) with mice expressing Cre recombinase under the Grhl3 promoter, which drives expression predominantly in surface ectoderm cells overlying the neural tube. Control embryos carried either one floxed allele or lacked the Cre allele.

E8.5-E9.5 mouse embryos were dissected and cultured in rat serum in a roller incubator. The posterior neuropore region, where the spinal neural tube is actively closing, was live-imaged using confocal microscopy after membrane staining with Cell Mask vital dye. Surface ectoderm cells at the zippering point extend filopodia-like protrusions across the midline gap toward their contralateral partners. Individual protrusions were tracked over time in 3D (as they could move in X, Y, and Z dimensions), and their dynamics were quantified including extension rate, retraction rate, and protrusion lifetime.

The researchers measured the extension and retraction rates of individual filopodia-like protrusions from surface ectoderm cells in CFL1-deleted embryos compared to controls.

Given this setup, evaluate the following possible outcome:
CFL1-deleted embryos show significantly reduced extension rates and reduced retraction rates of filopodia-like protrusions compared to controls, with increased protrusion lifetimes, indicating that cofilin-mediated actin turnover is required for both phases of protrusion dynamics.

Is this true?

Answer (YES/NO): NO